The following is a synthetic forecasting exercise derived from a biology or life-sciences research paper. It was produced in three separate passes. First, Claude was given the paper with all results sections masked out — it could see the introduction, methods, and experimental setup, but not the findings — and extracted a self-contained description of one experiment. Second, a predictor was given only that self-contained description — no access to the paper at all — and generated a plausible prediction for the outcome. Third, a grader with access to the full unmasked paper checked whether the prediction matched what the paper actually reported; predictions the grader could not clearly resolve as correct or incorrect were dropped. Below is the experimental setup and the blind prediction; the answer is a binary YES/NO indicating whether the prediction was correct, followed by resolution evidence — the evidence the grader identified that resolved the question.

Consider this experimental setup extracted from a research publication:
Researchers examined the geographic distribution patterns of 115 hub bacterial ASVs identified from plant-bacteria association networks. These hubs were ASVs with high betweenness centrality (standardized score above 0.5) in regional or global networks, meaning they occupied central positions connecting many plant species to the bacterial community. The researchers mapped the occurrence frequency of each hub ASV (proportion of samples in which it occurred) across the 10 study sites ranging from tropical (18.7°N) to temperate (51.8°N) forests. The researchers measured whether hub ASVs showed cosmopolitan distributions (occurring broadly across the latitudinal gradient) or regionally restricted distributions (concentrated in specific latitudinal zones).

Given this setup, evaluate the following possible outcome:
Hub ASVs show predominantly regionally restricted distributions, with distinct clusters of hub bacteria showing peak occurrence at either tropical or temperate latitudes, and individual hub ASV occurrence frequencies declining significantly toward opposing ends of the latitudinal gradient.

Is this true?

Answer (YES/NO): YES